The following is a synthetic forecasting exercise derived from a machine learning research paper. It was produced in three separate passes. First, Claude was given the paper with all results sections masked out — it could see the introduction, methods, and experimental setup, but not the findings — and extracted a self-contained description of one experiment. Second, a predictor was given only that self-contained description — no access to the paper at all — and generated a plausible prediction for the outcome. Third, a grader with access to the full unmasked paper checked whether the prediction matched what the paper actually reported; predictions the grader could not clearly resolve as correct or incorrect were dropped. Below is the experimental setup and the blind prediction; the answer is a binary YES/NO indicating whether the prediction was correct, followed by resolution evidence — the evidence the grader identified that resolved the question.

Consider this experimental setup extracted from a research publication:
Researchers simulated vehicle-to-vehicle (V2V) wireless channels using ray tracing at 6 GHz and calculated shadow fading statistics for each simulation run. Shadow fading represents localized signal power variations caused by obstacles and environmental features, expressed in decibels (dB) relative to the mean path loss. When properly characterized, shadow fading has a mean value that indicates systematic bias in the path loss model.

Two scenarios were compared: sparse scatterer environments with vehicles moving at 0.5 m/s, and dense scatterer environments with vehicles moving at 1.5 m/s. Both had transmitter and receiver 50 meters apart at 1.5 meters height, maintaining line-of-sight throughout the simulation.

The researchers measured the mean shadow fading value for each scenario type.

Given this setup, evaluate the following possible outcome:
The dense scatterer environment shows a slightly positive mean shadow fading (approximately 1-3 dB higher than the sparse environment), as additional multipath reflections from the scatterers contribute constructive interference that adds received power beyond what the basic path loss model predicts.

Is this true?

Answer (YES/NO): NO